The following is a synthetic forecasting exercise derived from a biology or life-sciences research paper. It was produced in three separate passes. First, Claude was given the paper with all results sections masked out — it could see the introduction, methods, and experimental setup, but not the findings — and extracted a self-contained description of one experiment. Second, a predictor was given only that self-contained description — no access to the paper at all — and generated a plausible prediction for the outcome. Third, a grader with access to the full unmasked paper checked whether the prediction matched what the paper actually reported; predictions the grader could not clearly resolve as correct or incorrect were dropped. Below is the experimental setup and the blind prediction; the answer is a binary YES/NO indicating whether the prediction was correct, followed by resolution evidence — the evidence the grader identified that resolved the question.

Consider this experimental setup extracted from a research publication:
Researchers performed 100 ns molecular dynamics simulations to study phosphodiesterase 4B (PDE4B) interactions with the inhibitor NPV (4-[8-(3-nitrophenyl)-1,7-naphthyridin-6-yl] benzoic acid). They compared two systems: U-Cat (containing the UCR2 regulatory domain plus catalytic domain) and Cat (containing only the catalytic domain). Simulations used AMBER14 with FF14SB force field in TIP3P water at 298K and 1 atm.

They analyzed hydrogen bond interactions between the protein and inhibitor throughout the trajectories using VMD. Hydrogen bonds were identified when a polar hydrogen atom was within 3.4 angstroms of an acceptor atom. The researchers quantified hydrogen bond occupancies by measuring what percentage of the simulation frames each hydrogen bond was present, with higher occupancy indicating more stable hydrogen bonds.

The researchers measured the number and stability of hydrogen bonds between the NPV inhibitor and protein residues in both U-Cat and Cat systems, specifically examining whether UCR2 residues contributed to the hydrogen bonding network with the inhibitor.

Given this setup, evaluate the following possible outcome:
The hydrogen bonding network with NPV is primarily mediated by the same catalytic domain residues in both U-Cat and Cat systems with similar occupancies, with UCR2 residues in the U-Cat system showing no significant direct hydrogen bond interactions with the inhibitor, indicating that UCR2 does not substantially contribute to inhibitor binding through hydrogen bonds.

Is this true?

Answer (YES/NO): NO